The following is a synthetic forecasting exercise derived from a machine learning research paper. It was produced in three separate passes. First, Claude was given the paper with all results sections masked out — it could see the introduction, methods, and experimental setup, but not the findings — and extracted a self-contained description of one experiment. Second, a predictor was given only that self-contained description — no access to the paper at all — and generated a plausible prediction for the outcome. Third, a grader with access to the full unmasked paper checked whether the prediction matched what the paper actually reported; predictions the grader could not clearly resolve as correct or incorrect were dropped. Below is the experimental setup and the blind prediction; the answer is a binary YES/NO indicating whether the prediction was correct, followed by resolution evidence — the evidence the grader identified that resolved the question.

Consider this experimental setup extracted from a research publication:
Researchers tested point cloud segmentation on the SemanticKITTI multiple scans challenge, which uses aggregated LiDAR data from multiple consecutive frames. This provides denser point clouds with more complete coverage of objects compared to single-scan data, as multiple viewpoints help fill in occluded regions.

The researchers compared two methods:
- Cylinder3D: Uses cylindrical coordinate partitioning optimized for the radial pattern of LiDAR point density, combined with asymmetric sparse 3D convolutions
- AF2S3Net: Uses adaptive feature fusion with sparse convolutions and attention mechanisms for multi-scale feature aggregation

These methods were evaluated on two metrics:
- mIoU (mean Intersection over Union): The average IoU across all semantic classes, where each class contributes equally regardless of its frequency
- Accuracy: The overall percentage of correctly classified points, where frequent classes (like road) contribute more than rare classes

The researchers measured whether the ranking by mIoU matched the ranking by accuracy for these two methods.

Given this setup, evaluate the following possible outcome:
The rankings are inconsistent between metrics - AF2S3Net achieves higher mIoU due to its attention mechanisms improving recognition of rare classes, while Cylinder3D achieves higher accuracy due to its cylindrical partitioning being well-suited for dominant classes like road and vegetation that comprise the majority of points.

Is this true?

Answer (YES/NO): YES